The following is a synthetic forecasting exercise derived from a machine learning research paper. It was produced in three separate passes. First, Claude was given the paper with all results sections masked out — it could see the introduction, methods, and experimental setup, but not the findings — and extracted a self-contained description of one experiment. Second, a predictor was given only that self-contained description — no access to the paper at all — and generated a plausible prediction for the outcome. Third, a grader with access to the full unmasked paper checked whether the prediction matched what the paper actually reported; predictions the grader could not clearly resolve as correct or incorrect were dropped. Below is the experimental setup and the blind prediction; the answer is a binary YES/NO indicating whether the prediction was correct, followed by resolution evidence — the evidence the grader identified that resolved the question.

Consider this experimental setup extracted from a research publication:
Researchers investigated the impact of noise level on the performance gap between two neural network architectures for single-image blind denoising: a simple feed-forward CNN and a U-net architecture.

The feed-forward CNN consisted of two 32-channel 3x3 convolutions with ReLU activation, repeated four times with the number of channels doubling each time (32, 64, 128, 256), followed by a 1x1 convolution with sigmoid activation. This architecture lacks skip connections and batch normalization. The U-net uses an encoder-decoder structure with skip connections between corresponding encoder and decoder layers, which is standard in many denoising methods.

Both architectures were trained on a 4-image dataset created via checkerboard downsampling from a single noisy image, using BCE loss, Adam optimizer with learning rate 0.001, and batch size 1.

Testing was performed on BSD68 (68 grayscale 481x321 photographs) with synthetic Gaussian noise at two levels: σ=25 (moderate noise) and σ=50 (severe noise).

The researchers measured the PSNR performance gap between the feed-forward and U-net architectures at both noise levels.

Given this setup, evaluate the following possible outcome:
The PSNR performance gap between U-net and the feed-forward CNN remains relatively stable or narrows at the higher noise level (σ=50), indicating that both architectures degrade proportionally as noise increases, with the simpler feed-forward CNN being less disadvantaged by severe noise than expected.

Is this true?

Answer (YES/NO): NO